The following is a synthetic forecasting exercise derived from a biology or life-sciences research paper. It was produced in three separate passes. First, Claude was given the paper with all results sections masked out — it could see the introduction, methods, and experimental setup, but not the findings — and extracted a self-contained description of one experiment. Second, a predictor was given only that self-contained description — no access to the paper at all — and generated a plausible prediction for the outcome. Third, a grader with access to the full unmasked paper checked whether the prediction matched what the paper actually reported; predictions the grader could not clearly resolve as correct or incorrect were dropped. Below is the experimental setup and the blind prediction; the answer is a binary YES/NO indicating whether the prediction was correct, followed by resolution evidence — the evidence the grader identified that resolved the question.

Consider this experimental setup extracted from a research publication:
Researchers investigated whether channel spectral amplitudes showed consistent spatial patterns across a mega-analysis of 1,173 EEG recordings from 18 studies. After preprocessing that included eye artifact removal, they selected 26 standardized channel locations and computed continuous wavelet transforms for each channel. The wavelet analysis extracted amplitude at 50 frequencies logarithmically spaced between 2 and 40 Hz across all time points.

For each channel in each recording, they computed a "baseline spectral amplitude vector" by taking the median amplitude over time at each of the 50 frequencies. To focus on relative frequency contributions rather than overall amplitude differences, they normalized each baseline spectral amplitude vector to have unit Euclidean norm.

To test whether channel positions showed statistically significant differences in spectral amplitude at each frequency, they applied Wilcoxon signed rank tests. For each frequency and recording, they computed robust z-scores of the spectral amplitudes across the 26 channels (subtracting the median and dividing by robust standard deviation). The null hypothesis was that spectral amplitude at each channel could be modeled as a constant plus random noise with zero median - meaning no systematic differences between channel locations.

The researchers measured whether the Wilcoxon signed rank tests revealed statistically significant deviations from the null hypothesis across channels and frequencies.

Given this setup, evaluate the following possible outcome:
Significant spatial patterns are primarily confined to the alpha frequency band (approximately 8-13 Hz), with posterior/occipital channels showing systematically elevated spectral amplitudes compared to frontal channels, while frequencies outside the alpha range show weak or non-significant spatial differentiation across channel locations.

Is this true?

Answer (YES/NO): NO